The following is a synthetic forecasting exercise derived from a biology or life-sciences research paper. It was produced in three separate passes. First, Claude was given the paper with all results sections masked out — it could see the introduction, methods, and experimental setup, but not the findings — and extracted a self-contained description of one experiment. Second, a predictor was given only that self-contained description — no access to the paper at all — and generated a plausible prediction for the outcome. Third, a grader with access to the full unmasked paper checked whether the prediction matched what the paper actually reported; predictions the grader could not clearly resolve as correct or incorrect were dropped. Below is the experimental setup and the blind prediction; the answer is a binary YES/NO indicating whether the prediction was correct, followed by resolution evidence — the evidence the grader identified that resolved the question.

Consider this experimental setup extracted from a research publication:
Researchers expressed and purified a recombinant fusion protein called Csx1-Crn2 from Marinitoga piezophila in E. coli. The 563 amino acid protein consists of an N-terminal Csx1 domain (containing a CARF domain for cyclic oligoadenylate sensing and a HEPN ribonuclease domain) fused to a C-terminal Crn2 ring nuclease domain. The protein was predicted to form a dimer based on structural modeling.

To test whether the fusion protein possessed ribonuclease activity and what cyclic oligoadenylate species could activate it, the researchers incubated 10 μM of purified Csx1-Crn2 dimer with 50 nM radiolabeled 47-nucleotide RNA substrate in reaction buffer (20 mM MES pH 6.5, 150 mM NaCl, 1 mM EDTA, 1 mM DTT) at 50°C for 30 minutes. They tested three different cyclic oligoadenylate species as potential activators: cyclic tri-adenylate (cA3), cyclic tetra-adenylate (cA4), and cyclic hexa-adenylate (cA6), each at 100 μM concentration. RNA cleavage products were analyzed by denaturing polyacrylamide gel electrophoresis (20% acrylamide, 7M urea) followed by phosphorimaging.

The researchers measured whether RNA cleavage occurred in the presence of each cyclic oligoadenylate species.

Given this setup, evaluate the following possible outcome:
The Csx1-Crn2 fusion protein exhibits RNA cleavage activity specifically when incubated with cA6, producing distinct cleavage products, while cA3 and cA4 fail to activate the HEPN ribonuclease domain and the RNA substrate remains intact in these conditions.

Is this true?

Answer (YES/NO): NO